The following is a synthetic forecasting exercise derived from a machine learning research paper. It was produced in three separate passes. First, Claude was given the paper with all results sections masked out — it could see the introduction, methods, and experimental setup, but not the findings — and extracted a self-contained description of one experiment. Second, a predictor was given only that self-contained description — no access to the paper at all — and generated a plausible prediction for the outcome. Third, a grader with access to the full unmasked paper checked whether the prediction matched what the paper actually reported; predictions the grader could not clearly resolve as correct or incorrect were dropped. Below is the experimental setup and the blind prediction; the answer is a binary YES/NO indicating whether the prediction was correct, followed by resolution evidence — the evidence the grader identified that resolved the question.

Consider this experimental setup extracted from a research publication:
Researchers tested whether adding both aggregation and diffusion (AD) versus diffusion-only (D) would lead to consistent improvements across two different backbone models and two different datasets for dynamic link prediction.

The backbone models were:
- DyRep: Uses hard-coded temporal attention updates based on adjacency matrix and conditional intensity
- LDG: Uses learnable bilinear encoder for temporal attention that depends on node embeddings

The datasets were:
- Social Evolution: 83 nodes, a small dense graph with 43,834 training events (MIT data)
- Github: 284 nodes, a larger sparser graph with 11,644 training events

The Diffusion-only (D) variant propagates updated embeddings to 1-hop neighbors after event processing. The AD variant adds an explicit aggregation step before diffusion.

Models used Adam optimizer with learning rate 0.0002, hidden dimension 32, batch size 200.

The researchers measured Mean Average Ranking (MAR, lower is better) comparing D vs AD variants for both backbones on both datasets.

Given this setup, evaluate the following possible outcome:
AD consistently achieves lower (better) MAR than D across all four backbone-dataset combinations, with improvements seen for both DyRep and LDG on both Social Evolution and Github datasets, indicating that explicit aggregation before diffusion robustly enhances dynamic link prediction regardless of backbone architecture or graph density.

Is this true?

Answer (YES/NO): YES